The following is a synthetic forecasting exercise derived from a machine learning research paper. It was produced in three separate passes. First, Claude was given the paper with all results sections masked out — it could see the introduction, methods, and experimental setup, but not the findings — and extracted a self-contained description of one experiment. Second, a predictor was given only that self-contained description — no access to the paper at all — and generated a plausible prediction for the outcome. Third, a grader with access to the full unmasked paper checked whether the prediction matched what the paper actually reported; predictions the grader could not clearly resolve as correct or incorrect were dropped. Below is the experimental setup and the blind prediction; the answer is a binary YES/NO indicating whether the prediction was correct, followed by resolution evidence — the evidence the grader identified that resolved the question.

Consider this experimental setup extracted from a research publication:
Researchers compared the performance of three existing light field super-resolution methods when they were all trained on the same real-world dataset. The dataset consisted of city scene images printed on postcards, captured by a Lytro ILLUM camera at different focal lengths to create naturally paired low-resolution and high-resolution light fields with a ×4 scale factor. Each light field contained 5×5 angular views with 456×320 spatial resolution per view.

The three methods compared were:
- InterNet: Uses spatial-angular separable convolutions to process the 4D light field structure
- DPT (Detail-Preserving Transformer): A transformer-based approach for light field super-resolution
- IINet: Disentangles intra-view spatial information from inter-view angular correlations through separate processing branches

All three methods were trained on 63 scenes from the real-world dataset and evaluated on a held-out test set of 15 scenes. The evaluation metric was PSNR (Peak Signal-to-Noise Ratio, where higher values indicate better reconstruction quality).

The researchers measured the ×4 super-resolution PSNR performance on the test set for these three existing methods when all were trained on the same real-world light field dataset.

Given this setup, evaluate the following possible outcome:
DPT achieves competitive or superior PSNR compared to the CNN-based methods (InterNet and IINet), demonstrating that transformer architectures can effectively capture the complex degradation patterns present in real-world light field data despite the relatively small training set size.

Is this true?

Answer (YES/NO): NO